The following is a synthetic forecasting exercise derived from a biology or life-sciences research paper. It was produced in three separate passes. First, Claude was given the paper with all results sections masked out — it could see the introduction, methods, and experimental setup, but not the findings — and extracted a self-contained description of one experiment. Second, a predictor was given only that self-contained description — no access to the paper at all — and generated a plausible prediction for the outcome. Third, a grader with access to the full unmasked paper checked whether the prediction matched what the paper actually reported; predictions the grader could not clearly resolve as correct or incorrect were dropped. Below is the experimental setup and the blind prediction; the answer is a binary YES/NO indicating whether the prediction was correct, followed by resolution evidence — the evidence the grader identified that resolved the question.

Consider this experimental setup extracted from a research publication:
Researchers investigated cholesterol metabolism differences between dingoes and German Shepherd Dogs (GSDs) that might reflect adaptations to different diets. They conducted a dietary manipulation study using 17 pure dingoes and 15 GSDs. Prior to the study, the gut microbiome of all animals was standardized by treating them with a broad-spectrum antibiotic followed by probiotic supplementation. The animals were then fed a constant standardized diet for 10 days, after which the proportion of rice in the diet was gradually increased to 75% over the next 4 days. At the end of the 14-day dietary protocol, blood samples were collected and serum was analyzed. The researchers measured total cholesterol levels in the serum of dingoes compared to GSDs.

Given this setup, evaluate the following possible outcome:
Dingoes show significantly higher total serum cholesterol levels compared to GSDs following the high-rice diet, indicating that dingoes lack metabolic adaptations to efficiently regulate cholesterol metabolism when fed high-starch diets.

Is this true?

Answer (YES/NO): NO